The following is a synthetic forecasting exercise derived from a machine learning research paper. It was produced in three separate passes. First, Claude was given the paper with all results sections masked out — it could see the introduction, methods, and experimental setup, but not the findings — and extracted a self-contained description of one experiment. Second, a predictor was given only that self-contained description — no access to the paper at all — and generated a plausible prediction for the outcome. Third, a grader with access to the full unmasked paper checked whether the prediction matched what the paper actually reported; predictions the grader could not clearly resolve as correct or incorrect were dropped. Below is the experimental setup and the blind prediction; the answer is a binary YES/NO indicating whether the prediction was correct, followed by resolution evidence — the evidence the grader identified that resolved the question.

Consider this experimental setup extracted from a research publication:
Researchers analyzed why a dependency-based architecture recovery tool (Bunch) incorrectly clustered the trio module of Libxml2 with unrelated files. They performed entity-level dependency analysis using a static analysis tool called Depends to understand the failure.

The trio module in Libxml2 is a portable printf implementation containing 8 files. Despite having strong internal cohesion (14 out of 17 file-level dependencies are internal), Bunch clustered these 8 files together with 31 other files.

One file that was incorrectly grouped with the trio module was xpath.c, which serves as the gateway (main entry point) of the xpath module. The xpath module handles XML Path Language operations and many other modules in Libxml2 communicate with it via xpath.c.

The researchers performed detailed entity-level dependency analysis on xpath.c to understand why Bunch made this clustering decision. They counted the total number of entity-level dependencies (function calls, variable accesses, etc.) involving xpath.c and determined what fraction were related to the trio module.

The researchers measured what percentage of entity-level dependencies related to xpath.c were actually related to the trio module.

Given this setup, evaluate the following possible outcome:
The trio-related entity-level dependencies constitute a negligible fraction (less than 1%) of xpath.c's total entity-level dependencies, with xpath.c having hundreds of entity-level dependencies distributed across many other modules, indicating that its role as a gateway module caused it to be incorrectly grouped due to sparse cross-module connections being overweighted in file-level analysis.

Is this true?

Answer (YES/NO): NO